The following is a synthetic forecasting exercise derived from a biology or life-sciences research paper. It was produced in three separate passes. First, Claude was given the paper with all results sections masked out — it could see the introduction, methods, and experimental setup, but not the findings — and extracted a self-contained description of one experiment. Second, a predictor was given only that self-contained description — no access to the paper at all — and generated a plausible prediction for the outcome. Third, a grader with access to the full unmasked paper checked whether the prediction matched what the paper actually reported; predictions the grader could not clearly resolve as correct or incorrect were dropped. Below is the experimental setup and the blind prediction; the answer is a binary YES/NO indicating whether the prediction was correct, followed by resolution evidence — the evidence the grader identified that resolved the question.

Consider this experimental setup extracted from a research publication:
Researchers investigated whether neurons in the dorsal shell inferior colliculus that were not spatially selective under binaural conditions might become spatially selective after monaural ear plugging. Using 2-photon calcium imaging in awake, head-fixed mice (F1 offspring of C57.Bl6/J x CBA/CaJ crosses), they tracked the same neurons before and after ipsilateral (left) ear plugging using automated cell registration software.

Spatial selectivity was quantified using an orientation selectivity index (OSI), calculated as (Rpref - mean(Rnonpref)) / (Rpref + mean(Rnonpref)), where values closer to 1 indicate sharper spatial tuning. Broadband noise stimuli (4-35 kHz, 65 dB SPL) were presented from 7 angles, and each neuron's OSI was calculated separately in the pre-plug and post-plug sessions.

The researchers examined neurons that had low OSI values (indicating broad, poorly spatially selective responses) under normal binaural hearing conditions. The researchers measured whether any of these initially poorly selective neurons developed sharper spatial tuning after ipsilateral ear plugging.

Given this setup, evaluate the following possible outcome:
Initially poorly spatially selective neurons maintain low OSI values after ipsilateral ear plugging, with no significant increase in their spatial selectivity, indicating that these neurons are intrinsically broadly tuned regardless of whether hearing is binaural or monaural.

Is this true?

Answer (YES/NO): NO